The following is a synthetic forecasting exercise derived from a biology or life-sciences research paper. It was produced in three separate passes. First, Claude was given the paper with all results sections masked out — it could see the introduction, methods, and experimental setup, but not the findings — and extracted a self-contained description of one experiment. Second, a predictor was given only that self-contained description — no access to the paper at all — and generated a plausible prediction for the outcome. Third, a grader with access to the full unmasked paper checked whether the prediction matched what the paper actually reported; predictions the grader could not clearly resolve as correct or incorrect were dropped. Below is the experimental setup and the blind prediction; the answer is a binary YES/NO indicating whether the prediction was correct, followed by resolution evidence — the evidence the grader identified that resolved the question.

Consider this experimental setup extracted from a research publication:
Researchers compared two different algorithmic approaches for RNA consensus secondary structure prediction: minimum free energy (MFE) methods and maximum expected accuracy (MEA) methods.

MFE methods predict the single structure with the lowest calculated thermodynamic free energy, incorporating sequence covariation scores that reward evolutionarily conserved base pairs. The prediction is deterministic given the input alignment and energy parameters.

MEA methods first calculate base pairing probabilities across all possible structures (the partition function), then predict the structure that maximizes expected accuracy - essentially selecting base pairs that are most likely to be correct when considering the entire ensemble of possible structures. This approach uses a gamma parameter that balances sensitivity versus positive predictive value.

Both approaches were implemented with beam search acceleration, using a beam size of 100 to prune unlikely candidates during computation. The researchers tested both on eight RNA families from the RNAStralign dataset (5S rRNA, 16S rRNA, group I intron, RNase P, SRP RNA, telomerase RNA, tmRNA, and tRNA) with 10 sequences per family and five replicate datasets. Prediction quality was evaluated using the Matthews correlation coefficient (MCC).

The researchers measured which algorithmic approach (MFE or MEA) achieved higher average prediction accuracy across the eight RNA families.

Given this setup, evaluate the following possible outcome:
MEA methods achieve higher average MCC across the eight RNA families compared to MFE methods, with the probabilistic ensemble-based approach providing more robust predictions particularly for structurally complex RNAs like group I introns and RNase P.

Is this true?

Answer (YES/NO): NO